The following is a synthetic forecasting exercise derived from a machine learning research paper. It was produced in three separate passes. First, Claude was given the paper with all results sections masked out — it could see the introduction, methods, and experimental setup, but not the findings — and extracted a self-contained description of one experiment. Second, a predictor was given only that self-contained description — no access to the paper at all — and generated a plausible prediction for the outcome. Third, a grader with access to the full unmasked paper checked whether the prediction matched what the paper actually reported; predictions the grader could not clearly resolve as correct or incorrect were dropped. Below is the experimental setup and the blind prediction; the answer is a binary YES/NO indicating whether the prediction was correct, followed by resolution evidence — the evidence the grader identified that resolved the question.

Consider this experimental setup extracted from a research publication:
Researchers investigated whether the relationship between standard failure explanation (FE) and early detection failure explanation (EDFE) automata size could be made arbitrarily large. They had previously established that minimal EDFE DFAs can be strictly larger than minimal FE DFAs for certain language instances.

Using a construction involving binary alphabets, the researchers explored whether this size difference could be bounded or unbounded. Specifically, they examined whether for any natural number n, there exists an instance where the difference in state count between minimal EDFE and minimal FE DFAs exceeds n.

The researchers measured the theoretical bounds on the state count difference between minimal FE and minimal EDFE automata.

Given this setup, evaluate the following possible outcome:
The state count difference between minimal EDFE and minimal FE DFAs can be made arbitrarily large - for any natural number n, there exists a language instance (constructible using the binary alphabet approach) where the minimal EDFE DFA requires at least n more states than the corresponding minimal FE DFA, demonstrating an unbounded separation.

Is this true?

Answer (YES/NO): NO